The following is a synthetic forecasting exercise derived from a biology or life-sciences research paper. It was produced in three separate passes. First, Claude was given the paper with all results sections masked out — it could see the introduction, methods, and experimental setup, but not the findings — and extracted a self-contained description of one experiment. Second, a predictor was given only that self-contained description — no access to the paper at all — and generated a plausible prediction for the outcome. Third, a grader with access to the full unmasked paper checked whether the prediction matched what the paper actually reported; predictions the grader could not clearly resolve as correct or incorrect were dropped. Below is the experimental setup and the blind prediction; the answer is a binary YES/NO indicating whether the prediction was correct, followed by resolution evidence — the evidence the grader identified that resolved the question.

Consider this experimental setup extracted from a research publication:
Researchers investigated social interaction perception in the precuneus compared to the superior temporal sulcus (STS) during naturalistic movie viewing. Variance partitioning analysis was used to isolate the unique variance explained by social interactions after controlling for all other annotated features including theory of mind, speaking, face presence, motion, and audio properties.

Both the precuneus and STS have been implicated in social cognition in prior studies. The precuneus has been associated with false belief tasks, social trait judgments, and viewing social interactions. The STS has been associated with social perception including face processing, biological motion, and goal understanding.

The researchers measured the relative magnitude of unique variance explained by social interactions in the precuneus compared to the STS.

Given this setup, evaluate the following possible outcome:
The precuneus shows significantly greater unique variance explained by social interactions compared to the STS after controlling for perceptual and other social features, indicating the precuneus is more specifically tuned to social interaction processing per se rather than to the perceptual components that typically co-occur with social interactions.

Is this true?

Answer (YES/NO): NO